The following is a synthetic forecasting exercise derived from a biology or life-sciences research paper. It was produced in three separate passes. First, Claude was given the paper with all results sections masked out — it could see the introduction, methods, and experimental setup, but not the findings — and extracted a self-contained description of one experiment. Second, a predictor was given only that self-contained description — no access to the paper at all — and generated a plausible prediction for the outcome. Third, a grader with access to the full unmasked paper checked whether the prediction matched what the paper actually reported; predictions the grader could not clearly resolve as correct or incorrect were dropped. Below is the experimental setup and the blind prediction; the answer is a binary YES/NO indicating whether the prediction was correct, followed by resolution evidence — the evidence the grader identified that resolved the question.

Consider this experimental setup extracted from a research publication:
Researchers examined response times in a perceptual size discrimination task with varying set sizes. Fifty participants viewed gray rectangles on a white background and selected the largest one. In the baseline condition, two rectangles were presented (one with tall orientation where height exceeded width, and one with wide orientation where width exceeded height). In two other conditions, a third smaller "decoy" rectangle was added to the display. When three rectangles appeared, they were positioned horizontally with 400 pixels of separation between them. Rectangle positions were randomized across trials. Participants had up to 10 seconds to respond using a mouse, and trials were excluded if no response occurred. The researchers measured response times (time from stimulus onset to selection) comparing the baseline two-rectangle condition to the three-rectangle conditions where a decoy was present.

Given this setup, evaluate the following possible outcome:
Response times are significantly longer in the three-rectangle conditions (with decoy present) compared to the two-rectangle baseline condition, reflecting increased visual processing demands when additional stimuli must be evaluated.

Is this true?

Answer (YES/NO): YES